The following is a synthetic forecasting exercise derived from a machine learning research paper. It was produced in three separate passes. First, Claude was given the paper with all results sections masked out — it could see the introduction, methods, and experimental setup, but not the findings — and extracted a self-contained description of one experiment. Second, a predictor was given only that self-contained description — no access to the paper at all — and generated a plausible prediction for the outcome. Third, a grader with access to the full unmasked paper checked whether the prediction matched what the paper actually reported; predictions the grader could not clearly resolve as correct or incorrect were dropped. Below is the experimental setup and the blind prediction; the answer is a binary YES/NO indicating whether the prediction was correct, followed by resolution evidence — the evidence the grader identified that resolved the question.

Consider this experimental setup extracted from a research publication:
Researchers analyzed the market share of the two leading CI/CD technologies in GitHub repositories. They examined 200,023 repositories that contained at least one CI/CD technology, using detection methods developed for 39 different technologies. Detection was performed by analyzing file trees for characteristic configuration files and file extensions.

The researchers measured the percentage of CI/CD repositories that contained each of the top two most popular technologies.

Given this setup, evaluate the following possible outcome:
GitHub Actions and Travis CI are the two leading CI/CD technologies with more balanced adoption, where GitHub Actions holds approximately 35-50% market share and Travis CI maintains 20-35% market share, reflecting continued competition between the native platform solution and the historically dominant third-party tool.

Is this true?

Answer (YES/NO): NO